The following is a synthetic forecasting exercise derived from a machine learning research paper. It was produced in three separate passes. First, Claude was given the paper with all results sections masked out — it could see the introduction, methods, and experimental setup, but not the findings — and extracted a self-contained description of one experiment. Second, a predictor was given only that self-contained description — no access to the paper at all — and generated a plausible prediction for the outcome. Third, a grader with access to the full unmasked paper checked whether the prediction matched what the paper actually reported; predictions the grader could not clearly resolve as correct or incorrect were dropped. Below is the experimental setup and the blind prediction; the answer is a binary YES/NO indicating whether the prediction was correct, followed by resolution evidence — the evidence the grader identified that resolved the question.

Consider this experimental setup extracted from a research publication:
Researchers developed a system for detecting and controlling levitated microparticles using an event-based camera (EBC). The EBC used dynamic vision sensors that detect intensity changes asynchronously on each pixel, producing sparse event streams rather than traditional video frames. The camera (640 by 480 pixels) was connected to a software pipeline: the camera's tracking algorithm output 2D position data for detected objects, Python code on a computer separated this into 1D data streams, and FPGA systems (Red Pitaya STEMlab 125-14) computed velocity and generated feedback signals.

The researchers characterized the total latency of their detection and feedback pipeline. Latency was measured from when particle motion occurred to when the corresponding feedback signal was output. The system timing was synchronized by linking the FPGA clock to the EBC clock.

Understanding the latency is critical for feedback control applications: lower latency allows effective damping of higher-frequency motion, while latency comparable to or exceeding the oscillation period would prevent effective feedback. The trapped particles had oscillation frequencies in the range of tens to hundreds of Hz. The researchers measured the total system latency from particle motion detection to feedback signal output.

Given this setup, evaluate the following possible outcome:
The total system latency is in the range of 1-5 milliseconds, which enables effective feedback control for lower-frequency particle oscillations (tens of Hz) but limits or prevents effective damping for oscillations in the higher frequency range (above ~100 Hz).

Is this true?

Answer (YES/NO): NO